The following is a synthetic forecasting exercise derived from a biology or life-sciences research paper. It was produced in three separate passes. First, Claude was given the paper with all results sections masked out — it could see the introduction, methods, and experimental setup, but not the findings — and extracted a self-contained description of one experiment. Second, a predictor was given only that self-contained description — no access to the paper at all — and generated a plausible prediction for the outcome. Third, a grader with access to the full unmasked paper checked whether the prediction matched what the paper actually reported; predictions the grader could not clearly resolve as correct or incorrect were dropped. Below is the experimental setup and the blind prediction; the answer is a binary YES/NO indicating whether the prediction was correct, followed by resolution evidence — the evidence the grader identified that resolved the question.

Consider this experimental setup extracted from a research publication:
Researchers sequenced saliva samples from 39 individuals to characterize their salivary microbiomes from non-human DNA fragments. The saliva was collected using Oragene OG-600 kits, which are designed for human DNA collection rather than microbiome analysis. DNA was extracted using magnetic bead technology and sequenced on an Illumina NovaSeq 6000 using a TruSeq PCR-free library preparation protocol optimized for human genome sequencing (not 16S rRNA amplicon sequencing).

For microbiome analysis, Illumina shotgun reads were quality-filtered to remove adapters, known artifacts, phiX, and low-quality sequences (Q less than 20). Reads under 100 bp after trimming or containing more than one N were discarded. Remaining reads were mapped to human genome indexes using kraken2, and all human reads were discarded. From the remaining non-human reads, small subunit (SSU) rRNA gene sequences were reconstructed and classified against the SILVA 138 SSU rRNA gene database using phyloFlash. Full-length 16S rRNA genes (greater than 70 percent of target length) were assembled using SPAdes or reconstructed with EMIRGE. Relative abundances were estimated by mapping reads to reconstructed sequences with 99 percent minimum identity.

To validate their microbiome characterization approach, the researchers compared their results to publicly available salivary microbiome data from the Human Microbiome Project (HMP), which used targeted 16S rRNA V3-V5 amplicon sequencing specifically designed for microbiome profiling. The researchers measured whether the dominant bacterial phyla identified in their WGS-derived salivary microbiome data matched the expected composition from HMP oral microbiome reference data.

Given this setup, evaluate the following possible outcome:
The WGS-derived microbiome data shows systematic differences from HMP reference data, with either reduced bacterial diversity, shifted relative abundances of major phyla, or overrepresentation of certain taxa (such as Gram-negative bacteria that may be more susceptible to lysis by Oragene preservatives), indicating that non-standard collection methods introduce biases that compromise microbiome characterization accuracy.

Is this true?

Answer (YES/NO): NO